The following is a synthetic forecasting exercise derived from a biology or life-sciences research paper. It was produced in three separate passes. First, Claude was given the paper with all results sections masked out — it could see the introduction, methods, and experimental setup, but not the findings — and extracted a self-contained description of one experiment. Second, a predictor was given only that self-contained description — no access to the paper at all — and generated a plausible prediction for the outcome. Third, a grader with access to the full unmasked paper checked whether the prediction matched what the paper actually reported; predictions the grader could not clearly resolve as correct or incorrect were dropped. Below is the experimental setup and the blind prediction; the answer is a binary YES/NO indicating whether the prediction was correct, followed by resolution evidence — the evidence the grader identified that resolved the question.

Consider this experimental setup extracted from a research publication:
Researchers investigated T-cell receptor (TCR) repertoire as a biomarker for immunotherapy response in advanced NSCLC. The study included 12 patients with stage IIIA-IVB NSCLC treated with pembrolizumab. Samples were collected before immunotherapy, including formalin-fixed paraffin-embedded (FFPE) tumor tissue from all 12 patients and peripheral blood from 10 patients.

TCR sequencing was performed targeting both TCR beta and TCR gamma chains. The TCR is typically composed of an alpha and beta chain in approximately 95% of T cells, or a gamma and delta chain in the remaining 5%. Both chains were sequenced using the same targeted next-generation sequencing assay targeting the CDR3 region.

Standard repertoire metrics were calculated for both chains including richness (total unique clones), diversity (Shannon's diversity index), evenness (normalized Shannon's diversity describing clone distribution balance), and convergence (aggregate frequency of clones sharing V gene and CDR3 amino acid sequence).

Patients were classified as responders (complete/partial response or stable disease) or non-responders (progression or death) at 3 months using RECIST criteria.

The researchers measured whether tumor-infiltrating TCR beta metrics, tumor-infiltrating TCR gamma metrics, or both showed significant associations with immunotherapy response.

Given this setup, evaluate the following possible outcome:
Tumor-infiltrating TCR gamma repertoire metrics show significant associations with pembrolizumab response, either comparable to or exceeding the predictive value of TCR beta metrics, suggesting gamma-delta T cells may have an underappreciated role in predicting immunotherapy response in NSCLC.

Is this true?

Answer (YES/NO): NO